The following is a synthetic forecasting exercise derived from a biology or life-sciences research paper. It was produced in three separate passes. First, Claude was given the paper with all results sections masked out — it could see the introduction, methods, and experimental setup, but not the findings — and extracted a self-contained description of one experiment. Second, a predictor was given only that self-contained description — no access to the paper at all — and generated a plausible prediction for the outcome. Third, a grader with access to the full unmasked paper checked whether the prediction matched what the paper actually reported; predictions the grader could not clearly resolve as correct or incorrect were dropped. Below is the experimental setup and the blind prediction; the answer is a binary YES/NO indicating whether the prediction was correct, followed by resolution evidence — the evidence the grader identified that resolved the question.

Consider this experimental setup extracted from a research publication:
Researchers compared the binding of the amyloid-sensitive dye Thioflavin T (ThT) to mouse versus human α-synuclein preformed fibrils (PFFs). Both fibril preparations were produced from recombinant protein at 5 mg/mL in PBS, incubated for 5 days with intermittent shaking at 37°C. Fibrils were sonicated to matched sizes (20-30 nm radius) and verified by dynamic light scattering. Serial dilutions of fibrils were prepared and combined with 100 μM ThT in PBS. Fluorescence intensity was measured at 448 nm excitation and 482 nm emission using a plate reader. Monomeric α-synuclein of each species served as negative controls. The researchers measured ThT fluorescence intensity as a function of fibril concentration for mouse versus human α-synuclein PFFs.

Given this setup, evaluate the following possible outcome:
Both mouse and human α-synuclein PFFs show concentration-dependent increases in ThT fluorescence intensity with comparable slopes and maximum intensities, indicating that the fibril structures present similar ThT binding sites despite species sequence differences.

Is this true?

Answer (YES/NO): NO